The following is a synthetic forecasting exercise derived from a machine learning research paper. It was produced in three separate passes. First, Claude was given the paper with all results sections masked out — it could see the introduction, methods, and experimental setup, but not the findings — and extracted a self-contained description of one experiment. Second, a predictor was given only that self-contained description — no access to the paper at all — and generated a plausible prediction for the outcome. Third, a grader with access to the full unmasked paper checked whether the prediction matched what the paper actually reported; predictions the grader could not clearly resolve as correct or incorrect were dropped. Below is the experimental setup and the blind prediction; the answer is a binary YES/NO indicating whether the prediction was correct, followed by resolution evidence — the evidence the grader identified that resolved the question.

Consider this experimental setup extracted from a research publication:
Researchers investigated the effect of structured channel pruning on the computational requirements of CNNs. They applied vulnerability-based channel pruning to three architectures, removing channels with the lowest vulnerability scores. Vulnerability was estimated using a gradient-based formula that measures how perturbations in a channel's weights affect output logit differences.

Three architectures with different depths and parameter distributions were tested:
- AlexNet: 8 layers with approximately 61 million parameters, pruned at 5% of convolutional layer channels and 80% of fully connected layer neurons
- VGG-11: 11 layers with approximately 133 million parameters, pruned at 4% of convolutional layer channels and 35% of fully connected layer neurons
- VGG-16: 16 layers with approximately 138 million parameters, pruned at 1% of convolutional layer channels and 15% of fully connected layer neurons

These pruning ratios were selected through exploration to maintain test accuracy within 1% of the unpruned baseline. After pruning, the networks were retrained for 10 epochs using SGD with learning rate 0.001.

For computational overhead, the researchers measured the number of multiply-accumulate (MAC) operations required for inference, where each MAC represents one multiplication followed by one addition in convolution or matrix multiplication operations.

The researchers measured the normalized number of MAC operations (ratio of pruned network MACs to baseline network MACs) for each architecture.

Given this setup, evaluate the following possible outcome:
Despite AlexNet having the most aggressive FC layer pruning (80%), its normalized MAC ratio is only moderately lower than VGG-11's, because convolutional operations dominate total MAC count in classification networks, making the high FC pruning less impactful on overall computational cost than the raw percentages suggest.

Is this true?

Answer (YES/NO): NO